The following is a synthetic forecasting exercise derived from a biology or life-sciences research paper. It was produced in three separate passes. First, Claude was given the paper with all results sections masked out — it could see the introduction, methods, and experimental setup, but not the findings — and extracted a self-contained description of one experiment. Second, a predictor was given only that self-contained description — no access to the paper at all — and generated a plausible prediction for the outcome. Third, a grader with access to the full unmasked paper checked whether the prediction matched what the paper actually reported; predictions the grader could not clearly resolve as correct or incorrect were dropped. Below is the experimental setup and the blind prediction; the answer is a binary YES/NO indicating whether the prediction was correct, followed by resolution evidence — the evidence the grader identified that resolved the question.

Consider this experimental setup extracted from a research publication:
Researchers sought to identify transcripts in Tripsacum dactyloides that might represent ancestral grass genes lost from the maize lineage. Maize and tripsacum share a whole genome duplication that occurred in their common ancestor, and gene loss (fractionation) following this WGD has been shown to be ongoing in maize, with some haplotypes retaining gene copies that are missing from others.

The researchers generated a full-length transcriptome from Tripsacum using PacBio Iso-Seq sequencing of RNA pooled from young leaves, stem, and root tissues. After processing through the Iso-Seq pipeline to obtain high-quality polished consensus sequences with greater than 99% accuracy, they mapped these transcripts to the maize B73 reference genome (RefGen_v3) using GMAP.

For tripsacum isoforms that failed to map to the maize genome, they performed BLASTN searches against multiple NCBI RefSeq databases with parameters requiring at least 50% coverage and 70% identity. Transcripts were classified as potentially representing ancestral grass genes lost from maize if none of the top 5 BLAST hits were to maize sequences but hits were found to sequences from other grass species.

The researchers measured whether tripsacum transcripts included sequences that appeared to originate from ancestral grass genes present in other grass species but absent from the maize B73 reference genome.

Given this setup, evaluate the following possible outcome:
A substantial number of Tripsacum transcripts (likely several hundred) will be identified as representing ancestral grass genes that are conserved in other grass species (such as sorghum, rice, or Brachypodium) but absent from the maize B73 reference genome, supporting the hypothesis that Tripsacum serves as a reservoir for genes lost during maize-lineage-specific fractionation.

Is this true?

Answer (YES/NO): NO